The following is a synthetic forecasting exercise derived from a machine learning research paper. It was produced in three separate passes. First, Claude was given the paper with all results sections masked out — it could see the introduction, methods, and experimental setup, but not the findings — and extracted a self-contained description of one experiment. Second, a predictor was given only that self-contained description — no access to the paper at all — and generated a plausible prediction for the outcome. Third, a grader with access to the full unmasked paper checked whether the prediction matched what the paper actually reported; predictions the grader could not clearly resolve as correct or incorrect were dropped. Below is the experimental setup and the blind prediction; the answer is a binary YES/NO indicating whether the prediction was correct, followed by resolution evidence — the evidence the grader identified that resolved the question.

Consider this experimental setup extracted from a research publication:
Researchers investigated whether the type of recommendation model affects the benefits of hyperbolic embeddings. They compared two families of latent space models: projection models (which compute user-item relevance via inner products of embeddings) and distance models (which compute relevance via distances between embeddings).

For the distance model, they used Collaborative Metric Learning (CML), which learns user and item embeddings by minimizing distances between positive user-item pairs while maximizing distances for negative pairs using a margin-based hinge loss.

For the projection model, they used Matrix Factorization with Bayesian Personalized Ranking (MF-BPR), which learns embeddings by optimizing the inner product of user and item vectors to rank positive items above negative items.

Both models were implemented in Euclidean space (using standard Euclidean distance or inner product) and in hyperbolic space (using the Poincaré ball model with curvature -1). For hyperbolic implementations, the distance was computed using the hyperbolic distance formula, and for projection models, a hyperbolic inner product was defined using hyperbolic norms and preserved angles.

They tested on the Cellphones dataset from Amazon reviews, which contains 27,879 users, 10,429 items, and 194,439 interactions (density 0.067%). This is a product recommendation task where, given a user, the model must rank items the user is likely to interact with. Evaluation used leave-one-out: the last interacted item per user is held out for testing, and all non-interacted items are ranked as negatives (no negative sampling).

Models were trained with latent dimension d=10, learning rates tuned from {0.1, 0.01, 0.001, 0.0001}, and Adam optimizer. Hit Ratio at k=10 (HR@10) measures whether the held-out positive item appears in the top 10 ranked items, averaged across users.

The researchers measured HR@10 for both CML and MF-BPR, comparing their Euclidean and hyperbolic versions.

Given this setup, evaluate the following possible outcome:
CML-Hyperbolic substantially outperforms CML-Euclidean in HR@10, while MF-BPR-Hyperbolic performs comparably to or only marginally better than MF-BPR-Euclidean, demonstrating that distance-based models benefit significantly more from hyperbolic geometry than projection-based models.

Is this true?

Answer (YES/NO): YES